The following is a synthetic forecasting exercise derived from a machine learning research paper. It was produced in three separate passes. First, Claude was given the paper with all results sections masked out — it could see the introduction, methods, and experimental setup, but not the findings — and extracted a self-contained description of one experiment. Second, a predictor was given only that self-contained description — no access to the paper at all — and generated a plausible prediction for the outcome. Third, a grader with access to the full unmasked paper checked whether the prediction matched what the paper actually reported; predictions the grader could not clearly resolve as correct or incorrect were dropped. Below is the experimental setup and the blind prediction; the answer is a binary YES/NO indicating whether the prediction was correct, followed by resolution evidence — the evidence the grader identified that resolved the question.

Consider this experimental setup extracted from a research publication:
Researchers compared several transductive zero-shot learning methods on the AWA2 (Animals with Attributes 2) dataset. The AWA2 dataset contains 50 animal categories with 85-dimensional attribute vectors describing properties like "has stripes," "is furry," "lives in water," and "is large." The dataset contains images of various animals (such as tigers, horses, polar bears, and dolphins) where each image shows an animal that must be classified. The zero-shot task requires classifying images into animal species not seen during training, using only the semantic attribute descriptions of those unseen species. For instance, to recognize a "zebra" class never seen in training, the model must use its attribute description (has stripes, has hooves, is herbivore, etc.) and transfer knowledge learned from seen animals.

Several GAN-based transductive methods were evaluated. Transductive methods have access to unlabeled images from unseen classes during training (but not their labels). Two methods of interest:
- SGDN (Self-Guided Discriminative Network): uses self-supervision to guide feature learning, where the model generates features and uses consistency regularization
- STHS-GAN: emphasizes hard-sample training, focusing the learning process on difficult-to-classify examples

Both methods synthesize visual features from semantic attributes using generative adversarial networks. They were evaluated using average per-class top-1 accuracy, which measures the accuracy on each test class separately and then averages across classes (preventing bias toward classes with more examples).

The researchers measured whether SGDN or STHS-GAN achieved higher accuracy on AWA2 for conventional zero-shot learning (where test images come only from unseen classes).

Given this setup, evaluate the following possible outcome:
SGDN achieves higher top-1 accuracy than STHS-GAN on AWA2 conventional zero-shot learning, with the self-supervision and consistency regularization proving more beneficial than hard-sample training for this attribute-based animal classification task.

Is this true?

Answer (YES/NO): NO